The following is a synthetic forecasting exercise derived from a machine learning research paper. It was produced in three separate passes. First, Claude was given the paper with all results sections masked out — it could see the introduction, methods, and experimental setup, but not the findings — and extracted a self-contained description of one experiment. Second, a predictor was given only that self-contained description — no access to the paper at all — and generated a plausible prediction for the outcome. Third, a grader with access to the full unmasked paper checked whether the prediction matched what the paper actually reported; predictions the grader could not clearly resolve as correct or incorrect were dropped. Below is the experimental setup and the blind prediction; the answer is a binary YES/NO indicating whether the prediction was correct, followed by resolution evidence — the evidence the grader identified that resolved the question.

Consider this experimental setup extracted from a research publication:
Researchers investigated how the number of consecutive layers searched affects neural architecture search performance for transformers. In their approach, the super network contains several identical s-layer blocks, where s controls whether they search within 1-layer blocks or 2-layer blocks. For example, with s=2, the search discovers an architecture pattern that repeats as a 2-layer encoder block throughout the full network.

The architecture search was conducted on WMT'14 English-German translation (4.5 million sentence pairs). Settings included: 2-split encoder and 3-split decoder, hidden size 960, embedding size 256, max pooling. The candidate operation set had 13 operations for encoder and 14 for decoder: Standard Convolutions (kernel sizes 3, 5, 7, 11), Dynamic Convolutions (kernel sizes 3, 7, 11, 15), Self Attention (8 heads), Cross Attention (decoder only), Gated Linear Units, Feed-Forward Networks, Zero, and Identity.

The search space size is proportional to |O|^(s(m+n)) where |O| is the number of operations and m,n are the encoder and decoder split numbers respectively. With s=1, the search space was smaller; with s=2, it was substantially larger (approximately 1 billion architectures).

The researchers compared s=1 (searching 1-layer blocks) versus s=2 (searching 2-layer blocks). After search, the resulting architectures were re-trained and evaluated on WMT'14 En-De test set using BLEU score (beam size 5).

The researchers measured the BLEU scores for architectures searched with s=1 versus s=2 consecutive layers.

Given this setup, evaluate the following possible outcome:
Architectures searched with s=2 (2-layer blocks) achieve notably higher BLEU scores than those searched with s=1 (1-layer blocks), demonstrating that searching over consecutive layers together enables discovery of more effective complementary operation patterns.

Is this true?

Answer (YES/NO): YES